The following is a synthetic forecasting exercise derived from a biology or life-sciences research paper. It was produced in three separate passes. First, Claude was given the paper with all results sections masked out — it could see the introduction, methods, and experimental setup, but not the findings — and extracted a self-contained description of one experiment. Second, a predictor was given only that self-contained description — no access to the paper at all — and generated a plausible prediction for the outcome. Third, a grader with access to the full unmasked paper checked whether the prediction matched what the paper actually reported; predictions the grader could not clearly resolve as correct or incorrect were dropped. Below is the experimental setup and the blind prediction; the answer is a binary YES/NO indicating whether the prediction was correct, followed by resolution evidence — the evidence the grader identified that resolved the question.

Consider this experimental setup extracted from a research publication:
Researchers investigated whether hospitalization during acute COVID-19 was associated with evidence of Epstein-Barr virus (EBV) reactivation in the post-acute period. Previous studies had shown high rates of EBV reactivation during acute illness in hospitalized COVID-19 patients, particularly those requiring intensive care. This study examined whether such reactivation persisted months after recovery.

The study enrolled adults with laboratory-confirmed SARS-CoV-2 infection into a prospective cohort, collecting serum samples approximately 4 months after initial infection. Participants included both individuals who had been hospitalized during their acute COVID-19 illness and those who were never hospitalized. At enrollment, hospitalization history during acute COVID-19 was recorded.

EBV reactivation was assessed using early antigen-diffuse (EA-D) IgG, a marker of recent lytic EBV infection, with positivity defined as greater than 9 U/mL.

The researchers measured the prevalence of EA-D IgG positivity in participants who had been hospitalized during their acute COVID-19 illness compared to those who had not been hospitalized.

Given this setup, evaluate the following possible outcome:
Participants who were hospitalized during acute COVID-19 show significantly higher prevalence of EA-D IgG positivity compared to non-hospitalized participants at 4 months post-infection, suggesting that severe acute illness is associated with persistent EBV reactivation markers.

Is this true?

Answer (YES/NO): NO